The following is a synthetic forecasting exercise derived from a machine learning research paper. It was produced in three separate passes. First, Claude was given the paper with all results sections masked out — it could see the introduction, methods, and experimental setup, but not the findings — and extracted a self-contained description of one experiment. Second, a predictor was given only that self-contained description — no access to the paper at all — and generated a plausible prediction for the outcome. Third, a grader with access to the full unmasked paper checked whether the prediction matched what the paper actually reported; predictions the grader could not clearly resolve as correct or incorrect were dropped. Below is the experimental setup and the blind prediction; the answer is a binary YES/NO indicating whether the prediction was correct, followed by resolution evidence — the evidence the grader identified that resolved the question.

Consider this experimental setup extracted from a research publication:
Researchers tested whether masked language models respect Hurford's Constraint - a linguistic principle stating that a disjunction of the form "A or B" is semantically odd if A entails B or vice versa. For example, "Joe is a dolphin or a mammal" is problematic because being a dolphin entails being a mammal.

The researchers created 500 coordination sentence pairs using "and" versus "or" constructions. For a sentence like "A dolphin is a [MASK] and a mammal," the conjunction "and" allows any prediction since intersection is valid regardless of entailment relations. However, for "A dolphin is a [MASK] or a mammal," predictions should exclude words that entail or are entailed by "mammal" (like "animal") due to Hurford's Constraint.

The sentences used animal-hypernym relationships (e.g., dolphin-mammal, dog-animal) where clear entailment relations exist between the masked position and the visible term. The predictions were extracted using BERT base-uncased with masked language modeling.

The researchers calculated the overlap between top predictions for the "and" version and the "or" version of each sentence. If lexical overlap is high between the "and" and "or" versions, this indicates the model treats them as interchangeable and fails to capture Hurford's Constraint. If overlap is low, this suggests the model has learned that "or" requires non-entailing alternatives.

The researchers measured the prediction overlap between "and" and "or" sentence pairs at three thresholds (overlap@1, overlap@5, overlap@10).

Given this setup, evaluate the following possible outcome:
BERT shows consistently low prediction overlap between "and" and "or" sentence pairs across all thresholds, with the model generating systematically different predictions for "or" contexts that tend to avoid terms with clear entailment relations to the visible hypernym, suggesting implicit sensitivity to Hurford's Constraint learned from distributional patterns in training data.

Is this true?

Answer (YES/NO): NO